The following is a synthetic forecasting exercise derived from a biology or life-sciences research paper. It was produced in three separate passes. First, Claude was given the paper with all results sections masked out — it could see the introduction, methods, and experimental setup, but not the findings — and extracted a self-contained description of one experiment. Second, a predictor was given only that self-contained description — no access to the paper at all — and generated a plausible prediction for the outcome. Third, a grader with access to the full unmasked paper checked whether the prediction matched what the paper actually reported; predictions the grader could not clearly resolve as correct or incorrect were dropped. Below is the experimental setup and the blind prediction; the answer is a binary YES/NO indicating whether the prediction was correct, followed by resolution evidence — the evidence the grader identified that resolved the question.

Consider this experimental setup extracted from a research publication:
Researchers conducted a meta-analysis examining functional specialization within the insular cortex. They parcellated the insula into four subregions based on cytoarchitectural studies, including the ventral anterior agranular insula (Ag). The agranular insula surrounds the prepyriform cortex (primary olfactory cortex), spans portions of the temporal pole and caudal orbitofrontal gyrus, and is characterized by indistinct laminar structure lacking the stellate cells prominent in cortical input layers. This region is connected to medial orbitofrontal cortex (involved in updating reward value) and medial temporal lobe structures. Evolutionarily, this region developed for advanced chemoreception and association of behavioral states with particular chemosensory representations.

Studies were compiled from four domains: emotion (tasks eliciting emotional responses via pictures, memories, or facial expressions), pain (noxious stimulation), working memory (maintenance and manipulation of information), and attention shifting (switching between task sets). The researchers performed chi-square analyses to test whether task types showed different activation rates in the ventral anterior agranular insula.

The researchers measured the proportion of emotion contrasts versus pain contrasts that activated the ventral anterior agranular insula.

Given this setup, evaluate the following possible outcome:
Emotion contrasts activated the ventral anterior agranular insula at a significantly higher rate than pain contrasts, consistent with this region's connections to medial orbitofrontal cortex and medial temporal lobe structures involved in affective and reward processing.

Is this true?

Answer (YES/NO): YES